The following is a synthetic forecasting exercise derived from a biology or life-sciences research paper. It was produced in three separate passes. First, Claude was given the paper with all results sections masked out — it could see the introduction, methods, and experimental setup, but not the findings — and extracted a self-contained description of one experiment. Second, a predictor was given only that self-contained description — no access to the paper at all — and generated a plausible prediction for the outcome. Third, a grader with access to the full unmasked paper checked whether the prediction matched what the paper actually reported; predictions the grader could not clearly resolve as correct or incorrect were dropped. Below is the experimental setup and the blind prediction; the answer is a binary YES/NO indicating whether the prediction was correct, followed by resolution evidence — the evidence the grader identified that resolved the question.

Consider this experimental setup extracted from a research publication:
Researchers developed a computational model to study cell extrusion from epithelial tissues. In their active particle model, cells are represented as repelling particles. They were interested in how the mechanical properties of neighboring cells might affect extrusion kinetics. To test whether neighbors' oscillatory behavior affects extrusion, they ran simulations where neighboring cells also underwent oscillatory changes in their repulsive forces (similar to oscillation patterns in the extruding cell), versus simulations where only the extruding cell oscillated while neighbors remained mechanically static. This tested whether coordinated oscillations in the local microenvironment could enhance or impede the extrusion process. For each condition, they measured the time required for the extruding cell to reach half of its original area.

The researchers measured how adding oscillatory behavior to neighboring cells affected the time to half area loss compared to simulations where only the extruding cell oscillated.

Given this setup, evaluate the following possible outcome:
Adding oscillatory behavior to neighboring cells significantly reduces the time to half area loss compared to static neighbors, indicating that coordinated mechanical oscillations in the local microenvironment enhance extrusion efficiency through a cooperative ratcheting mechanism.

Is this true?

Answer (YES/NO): NO